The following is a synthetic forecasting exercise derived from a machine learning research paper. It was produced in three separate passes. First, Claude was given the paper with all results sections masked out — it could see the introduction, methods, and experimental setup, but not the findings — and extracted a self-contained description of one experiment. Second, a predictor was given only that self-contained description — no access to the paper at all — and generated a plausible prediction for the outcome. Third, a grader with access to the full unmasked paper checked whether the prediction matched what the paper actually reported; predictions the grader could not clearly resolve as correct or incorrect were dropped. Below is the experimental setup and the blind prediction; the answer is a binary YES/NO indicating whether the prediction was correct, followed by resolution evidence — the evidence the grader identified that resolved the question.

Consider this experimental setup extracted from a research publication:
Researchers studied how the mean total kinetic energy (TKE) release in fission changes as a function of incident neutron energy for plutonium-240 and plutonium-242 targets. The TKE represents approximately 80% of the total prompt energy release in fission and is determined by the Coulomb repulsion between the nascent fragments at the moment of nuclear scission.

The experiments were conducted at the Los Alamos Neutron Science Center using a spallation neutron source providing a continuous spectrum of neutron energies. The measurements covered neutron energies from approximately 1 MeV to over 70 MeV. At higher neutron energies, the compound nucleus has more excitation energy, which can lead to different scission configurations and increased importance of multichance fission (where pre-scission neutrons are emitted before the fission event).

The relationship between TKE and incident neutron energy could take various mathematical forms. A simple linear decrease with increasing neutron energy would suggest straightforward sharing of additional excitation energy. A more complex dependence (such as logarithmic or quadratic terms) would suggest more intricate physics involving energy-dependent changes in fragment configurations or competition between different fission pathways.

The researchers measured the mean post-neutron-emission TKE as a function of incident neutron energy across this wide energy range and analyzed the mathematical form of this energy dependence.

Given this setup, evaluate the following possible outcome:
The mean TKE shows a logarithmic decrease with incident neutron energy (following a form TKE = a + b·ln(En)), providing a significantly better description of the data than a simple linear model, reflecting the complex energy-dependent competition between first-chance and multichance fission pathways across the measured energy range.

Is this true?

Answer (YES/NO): NO